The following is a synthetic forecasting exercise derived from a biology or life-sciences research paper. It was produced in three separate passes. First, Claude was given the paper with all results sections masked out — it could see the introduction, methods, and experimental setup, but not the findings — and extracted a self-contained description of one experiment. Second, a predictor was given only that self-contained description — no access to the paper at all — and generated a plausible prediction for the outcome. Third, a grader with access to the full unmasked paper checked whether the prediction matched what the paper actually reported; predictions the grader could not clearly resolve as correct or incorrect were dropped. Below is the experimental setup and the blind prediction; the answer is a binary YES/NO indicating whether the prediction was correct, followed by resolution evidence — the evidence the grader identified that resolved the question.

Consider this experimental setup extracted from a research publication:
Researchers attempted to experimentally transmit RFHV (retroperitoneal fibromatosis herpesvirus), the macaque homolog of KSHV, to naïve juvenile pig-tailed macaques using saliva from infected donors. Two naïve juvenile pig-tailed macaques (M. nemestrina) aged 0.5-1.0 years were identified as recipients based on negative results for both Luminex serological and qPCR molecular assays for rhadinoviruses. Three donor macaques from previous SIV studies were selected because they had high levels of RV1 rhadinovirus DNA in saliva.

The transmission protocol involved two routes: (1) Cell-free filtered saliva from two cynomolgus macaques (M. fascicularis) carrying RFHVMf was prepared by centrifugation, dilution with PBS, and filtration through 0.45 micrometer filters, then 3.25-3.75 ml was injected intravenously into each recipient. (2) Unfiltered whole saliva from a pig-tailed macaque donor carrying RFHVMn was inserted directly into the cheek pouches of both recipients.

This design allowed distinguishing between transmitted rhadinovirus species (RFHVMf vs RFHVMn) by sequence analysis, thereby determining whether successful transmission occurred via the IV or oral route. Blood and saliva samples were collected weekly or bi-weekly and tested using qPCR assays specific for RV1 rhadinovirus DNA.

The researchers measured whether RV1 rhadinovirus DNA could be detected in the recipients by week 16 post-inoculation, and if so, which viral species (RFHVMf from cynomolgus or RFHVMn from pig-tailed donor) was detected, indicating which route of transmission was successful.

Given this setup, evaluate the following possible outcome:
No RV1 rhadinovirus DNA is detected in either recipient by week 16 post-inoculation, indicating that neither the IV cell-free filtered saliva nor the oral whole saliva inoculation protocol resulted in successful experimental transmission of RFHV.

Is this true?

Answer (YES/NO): NO